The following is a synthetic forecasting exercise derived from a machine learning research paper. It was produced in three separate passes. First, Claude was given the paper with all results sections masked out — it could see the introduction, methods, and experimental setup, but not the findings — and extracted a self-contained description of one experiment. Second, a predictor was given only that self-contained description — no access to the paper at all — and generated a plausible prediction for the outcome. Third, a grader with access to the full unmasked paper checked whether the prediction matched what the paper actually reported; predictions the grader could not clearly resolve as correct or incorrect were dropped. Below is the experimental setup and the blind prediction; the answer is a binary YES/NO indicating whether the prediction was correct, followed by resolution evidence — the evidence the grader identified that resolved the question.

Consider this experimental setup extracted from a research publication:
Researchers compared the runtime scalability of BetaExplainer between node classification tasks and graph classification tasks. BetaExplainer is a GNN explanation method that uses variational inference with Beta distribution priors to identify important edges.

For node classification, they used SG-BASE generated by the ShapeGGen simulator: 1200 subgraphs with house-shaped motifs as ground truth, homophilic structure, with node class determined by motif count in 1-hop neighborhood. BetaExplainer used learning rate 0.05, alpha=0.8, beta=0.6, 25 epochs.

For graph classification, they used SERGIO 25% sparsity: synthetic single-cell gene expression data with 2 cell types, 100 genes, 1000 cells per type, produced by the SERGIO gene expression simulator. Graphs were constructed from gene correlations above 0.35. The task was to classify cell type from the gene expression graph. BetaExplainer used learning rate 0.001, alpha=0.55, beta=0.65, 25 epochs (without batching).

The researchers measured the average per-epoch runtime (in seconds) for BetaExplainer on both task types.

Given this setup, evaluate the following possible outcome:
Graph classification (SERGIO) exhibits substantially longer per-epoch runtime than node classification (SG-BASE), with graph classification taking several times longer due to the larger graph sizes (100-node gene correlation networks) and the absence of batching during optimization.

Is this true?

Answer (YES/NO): YES